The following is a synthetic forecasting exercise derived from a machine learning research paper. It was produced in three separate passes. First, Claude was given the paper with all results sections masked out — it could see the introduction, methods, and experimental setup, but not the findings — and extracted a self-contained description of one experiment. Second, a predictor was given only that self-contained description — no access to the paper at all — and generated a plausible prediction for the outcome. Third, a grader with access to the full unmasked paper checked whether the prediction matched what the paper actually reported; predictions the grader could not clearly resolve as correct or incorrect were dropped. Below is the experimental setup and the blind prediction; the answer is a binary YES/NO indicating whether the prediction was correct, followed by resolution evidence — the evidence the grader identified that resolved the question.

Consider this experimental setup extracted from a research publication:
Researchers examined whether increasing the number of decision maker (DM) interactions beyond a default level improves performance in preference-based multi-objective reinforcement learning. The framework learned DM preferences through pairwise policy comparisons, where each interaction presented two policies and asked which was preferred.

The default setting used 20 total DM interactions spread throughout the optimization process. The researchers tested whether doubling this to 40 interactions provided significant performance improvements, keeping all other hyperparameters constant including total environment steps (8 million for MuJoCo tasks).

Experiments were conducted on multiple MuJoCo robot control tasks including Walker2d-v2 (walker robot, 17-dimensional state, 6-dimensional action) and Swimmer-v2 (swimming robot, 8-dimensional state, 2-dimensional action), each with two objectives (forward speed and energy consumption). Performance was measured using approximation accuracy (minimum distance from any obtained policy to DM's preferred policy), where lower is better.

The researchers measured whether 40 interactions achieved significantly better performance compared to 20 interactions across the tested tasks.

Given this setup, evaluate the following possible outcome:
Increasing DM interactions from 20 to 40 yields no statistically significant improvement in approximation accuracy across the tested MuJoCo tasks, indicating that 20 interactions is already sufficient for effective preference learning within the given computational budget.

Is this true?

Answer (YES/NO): YES